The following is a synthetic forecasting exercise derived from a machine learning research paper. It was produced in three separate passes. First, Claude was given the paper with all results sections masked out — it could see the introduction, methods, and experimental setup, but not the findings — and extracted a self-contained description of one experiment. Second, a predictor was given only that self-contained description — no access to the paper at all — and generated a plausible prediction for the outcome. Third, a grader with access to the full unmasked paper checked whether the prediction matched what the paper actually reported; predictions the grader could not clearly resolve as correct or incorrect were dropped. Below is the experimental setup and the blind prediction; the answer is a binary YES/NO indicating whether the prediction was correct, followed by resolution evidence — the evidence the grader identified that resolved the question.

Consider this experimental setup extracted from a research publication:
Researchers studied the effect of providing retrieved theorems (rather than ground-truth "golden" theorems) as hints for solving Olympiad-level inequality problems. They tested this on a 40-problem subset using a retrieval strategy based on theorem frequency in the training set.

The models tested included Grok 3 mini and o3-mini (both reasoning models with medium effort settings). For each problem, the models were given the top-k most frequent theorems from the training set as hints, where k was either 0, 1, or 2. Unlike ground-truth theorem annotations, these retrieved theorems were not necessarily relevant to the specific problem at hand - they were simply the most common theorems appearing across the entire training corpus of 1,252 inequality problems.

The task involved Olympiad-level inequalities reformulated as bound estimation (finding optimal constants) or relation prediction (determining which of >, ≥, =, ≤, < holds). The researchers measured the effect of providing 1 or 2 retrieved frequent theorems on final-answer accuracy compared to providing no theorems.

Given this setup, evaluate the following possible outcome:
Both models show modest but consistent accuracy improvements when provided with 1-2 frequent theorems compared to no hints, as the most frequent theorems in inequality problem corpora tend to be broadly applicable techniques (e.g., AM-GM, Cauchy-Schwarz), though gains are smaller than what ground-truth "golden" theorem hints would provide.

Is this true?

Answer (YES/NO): NO